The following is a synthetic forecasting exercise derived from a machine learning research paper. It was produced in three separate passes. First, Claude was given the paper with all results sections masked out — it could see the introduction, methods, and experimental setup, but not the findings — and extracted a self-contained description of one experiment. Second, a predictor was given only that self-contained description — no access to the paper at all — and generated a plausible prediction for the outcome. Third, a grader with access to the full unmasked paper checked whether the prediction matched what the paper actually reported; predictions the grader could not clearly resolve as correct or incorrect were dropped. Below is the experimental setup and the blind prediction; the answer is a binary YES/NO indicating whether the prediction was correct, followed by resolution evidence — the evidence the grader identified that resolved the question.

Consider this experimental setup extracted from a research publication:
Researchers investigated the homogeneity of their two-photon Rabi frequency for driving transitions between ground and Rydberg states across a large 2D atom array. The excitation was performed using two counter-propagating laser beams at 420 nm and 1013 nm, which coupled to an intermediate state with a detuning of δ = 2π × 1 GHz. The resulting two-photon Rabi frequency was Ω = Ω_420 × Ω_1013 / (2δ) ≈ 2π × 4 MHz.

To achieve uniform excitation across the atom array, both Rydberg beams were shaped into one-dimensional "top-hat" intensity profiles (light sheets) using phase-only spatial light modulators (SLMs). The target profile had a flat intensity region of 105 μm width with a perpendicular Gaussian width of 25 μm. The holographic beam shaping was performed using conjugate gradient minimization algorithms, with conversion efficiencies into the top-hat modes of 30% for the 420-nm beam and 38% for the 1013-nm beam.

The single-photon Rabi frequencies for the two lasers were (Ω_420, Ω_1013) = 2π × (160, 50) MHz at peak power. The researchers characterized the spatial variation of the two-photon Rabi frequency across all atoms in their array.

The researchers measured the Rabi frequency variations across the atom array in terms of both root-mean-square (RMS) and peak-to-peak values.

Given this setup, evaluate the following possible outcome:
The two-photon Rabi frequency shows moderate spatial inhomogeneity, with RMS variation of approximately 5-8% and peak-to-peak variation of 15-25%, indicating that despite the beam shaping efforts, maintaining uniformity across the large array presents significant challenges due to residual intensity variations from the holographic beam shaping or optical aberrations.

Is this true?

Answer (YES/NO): NO